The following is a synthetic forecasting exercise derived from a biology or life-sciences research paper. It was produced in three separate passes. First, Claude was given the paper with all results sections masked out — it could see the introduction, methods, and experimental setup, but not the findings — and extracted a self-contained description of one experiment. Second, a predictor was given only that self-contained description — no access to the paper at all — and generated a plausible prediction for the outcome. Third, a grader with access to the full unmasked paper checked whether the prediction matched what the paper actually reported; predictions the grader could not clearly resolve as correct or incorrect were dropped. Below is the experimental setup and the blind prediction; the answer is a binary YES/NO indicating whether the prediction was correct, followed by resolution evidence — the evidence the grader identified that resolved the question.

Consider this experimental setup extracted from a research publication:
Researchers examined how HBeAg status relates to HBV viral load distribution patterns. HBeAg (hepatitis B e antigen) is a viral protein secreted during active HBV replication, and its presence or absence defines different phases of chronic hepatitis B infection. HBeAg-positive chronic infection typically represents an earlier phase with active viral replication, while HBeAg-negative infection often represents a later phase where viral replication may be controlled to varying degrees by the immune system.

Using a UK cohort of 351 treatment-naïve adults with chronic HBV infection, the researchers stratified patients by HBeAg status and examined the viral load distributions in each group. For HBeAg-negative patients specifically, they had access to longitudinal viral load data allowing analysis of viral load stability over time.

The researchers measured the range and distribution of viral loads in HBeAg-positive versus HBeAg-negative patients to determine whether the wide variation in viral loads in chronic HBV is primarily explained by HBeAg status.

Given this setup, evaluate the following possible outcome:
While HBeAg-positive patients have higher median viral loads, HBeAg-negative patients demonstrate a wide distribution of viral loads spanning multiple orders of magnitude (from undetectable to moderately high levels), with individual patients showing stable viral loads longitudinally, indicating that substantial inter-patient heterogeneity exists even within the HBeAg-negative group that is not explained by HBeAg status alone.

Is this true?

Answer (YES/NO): YES